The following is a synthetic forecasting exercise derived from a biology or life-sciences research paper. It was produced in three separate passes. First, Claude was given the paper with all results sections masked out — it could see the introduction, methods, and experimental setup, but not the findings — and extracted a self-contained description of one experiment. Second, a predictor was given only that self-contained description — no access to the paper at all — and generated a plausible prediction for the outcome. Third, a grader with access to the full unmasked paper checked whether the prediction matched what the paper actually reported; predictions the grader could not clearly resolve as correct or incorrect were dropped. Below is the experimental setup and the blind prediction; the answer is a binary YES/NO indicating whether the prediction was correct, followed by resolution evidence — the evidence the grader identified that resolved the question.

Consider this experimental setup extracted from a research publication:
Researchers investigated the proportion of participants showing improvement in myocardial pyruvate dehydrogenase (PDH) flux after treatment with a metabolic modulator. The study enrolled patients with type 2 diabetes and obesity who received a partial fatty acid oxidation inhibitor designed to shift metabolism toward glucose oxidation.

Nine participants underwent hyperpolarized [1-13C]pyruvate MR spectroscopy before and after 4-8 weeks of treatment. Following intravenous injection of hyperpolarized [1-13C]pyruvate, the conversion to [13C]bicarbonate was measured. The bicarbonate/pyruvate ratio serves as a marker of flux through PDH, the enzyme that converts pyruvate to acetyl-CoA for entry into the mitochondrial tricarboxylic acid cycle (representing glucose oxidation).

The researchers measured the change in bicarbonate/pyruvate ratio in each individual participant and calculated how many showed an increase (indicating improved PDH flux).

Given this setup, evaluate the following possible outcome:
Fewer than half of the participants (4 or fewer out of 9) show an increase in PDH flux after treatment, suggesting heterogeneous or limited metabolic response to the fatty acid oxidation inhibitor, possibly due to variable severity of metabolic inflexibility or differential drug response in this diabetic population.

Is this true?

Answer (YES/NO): NO